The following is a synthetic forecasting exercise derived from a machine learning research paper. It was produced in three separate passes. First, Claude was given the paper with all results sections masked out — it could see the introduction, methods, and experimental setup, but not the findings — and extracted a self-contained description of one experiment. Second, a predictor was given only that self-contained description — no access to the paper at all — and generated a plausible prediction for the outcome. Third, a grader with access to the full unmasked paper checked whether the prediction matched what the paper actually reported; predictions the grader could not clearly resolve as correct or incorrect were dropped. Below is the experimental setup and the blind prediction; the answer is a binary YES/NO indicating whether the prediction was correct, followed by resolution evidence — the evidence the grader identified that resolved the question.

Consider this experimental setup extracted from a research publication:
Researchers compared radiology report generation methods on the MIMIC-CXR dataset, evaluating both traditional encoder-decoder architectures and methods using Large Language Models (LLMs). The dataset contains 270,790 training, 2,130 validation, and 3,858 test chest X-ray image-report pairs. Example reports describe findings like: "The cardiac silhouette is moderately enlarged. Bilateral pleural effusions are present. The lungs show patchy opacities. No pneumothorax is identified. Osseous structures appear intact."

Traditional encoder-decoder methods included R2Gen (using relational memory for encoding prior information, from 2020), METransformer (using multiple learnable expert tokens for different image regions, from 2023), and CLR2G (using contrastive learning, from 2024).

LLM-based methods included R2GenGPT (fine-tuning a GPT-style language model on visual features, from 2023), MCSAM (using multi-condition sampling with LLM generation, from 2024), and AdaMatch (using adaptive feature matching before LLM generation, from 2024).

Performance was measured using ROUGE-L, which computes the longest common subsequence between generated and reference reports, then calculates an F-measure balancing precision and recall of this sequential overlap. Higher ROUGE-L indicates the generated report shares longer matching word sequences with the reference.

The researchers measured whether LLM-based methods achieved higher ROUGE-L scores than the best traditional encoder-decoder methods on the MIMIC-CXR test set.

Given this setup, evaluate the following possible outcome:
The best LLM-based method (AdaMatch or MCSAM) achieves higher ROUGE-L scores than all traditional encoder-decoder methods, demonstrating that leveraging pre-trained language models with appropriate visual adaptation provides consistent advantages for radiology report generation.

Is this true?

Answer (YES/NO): NO